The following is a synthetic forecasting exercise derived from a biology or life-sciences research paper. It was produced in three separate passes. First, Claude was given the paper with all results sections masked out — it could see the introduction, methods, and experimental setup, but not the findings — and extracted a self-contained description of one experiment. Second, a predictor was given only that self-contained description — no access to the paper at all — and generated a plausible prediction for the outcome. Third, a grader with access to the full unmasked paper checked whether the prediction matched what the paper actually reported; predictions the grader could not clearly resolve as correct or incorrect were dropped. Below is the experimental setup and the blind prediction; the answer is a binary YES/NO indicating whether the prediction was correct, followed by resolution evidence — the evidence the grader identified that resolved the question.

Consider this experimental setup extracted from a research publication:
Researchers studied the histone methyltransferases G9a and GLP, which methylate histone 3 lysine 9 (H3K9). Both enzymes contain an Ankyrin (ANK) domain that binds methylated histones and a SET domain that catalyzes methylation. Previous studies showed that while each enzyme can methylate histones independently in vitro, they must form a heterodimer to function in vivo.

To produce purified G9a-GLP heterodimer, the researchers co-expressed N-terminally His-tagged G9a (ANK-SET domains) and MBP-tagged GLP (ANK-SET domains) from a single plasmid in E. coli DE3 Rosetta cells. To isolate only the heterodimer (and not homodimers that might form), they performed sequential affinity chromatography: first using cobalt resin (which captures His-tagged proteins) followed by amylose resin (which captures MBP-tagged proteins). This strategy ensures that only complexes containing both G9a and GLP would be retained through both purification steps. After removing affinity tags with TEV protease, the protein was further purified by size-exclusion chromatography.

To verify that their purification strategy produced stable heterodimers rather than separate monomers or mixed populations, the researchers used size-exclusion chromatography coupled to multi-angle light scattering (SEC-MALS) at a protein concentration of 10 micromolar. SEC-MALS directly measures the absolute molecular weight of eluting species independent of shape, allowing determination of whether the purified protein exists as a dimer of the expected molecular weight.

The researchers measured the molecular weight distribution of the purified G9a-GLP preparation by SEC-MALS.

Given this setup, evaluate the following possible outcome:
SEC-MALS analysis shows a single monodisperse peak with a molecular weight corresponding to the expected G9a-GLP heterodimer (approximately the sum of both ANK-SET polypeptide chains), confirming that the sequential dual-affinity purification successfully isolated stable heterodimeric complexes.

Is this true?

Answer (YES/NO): YES